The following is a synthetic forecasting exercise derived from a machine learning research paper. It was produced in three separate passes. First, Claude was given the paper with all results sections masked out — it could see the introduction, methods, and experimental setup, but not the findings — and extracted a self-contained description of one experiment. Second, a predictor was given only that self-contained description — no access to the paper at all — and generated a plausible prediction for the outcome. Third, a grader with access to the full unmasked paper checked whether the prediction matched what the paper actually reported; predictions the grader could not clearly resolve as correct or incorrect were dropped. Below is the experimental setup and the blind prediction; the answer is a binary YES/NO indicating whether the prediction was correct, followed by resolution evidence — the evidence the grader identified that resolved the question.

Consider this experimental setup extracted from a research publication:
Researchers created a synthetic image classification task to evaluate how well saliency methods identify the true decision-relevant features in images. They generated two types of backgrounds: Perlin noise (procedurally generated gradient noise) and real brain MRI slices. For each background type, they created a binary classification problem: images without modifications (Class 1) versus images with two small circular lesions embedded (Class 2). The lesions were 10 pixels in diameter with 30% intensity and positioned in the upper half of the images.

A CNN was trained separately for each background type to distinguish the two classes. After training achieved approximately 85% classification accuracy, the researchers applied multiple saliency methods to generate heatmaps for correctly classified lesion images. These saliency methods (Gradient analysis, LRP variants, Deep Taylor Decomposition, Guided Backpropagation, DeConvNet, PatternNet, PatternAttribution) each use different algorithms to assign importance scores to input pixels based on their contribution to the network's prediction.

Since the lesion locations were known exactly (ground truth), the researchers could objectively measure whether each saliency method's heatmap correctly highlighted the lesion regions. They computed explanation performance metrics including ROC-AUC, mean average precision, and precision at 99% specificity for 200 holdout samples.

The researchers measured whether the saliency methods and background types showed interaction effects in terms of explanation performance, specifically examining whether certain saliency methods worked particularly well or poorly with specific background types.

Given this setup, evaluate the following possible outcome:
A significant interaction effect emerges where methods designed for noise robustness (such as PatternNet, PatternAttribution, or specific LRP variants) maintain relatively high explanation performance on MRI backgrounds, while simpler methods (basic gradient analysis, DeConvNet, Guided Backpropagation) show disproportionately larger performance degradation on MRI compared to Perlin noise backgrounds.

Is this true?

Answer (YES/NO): NO